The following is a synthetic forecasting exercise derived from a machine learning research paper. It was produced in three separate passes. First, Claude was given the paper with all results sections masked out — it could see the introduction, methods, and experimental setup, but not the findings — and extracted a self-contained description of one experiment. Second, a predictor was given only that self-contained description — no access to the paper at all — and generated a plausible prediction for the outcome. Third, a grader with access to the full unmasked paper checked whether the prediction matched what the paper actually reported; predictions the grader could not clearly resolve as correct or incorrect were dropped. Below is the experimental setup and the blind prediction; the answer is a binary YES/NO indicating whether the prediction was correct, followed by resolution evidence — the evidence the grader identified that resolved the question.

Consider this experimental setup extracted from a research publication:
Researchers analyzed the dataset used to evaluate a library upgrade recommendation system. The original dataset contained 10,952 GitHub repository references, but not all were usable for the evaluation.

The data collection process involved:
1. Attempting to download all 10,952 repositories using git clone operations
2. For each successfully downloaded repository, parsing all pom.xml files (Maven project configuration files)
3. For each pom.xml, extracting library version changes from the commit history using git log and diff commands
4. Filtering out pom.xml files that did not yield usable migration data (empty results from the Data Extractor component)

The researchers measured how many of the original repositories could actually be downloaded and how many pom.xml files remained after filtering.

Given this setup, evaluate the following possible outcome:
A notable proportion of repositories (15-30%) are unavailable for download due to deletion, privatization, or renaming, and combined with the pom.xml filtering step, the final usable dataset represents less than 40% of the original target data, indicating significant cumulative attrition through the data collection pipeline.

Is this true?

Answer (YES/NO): NO